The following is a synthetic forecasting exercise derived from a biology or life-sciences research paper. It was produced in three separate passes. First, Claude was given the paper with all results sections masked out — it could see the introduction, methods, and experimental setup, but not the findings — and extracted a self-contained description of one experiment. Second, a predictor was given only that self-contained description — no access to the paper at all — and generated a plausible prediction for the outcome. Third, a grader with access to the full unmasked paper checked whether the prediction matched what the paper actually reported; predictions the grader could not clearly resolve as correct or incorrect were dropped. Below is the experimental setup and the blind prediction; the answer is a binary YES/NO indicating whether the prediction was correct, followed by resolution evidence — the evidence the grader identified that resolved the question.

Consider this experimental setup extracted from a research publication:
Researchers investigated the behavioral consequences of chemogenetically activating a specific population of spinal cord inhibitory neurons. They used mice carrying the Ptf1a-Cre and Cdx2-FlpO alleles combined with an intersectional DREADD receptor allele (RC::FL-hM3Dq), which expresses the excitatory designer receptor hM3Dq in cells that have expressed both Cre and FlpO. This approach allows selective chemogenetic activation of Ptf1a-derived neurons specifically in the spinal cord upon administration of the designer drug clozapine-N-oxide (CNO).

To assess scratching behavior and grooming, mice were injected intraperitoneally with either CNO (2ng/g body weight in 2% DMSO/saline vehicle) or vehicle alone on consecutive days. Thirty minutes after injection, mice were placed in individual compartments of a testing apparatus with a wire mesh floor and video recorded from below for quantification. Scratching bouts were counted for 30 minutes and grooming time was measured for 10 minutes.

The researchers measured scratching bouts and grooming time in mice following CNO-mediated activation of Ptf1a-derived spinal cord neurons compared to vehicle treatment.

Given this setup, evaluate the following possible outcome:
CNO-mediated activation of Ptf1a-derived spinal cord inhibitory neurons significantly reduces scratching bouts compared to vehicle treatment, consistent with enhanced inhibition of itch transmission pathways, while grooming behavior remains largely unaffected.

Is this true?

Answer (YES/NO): NO